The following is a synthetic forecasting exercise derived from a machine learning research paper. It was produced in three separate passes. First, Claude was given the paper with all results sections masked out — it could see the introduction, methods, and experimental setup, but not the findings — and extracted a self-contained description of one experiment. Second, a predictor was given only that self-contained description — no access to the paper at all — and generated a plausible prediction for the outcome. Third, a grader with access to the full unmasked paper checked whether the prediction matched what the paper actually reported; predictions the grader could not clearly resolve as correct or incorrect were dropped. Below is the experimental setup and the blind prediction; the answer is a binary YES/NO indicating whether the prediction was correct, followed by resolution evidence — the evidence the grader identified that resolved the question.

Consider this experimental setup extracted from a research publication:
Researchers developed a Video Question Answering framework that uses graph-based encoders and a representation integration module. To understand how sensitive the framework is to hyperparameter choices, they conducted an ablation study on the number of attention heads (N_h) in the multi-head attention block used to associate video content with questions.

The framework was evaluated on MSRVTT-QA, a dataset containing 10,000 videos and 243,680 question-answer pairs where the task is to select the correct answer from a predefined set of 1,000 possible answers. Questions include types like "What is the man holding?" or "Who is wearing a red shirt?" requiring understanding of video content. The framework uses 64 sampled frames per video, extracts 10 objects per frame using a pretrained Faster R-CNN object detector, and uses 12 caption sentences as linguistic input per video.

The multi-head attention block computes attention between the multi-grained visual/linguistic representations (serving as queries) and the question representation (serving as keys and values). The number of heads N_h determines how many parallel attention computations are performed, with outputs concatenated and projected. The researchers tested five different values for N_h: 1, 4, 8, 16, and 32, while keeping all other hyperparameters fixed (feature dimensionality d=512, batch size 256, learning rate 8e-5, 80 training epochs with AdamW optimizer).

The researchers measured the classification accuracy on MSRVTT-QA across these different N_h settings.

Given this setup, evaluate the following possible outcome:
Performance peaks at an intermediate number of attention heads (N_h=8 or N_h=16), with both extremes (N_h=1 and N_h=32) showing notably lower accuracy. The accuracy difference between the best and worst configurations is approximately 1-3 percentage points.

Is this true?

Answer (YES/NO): NO